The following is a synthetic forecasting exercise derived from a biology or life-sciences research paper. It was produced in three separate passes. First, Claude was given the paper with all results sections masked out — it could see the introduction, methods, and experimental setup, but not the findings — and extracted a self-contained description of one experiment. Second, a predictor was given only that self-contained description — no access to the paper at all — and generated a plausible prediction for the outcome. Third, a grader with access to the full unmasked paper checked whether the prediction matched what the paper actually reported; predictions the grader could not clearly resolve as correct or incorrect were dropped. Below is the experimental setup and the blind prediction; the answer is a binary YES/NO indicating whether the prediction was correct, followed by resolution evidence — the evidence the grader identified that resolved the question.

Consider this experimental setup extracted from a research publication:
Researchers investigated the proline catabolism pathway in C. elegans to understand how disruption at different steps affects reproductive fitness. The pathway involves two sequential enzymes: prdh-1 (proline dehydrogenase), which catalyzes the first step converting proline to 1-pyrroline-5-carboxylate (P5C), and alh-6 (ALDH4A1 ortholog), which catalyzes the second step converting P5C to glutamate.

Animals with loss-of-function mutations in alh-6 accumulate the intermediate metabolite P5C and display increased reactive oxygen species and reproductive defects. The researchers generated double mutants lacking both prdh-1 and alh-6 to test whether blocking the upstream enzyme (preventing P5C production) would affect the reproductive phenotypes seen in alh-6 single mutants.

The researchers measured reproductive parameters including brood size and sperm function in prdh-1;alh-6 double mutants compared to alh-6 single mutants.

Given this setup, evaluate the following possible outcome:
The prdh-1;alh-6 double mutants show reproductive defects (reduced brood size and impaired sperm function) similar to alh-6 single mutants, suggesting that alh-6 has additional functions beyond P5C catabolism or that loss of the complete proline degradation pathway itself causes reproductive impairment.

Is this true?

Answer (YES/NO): NO